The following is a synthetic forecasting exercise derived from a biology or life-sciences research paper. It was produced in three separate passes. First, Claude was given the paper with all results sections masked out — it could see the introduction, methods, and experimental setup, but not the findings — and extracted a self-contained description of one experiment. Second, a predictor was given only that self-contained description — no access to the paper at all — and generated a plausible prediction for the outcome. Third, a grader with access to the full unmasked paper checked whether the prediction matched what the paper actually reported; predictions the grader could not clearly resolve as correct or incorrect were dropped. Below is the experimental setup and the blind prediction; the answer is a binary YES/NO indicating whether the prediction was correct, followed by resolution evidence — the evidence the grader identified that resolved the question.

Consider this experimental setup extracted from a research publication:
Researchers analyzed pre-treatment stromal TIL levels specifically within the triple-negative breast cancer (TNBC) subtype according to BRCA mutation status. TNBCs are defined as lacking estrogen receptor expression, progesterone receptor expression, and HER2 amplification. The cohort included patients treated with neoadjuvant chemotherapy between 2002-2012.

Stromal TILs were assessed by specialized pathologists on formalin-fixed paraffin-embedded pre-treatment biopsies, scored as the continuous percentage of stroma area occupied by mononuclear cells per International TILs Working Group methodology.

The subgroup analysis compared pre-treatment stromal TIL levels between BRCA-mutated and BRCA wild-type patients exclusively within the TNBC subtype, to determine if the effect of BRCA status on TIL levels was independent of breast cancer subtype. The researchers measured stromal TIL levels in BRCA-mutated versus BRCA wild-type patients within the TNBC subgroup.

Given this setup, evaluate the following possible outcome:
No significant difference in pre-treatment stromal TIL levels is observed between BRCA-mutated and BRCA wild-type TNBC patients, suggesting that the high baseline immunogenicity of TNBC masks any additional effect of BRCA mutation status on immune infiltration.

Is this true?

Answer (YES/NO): YES